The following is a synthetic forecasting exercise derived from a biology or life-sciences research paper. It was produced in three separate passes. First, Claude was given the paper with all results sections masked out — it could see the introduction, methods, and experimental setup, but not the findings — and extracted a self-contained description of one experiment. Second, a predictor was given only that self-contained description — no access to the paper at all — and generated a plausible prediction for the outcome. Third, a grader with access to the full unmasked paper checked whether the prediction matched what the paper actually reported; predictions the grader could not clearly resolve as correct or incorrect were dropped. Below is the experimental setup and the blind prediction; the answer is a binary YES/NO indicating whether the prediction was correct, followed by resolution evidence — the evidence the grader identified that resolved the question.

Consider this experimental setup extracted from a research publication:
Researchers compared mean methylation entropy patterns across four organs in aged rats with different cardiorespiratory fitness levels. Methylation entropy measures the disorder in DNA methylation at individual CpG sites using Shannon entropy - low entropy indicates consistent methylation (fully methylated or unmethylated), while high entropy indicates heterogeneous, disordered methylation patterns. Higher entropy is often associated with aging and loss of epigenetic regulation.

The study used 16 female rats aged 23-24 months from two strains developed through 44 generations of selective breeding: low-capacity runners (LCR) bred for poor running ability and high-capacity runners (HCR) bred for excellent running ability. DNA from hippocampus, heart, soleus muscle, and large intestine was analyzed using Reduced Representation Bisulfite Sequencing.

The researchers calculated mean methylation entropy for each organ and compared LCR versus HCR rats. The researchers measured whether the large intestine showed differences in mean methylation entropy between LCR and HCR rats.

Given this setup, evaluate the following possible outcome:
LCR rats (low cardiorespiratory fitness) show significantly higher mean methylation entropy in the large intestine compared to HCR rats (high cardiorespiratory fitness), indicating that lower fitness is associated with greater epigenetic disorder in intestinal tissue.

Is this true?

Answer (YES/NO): YES